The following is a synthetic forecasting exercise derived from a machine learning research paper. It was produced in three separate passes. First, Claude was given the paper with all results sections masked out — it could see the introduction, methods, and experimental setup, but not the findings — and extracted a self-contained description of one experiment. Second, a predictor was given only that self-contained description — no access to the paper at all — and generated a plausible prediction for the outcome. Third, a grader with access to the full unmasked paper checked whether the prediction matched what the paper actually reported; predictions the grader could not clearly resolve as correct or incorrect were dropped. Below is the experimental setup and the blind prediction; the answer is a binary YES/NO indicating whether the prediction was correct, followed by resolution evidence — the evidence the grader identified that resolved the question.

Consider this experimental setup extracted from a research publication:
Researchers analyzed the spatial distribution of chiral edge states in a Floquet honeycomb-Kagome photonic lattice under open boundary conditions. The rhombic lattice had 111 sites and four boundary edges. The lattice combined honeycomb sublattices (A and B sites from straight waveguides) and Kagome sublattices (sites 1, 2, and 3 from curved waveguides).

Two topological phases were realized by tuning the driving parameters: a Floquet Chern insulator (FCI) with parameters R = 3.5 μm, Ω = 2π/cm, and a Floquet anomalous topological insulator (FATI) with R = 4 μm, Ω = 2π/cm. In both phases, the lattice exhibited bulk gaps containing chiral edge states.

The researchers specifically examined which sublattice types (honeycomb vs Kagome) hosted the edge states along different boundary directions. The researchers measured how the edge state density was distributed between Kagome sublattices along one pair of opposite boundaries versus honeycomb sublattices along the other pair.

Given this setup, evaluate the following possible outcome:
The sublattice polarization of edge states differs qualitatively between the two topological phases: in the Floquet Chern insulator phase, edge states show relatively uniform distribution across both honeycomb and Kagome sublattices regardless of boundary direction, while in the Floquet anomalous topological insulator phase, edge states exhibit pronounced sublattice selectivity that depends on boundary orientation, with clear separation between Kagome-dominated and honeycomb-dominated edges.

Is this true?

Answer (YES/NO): NO